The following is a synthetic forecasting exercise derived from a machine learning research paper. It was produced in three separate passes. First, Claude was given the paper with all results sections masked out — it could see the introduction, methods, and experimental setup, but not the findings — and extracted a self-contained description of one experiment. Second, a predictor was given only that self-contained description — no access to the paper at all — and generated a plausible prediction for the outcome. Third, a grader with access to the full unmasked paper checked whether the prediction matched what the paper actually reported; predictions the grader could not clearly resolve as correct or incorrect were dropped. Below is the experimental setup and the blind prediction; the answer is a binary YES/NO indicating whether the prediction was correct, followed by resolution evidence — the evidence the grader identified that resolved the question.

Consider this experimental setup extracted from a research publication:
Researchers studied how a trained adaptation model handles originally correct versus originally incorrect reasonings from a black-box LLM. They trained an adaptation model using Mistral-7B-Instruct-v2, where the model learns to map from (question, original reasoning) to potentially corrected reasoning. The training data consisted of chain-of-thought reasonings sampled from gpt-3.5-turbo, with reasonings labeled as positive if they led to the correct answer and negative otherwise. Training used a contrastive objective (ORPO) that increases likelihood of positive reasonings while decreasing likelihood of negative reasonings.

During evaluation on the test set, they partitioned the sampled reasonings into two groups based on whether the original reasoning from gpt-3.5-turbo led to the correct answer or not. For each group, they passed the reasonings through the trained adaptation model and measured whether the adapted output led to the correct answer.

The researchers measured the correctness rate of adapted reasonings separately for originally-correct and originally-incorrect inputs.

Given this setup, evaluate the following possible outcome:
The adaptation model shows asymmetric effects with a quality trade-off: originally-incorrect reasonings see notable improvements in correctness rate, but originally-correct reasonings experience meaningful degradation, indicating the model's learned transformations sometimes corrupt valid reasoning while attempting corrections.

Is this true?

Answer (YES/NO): NO